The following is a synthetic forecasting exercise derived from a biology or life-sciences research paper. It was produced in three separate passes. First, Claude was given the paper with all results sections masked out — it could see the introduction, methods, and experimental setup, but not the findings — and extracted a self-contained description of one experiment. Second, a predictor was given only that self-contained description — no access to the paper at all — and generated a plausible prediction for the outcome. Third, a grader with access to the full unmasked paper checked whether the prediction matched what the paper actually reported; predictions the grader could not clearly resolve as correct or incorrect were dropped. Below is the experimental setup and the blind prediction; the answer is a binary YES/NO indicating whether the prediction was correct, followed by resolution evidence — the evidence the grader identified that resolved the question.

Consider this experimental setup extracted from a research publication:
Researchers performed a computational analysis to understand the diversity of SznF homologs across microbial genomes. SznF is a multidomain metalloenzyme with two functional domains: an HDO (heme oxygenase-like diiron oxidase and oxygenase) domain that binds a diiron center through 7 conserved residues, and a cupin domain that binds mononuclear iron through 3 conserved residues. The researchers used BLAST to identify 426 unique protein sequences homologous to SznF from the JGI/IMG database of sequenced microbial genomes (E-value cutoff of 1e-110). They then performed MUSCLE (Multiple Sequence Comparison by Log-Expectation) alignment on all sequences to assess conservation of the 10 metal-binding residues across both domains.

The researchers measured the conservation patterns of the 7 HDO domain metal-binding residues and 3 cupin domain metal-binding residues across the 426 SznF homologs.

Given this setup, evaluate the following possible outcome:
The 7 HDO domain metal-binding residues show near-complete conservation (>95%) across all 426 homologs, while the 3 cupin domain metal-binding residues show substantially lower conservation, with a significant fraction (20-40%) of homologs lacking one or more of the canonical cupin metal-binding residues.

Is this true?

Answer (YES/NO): NO